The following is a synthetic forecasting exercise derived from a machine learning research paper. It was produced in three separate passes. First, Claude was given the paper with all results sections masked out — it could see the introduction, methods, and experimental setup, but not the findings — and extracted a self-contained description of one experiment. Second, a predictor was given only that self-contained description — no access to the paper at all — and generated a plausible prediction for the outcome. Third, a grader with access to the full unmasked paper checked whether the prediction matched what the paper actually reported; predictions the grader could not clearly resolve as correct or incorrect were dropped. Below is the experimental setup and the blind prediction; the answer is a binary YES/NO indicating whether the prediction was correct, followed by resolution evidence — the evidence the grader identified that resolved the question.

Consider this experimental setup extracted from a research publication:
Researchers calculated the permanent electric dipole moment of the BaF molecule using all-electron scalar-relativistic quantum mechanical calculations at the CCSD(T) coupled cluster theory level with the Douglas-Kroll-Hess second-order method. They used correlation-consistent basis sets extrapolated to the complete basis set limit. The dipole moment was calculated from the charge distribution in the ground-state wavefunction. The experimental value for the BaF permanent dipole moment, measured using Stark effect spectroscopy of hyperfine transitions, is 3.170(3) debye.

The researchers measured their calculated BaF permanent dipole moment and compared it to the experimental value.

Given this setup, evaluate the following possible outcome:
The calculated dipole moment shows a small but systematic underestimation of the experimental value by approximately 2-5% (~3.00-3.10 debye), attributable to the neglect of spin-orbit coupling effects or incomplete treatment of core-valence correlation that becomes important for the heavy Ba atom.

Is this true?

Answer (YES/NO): NO